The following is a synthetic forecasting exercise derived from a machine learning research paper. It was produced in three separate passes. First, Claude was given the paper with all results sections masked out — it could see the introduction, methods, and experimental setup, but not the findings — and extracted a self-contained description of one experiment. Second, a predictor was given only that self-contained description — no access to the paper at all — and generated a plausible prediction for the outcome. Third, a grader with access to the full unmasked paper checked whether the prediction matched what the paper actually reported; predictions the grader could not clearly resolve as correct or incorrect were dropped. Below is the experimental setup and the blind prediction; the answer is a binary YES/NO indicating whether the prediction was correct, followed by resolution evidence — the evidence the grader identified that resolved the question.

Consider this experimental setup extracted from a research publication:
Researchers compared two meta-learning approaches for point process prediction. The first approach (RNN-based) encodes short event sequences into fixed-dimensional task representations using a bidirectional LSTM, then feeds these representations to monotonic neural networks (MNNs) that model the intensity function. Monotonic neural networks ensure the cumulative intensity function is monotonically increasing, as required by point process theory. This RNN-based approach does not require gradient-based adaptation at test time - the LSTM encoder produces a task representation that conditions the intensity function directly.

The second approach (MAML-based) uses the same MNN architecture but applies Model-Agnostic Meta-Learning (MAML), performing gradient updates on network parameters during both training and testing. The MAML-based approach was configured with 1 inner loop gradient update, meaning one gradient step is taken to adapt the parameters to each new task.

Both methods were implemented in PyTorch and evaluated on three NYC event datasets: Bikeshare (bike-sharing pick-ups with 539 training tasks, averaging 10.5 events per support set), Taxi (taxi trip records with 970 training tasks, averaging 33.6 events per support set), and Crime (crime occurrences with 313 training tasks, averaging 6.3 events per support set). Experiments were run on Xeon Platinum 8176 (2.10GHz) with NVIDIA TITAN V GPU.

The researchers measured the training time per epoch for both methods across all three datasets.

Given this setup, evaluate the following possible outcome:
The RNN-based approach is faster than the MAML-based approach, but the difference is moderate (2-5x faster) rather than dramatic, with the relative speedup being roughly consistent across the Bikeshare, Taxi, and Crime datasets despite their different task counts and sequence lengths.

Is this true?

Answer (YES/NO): NO